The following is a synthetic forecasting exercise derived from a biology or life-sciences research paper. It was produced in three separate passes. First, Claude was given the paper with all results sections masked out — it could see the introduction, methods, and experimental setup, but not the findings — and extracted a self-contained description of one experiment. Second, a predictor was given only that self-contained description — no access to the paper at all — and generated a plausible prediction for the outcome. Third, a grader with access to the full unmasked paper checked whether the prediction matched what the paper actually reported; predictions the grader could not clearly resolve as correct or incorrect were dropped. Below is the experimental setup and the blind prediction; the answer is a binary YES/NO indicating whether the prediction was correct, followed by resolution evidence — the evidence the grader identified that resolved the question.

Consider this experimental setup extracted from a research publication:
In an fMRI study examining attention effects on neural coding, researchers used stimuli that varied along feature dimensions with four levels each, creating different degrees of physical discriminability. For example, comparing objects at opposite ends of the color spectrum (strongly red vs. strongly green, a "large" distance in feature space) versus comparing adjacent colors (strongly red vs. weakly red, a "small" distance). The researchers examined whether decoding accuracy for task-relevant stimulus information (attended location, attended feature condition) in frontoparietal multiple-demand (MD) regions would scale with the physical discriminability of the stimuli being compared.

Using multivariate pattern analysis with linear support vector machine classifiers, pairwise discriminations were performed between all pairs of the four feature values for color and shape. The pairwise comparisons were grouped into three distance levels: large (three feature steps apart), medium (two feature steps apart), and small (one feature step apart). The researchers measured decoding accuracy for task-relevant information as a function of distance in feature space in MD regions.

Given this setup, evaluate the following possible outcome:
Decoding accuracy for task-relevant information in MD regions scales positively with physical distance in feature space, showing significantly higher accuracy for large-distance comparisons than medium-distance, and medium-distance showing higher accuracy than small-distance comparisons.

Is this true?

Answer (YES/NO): NO